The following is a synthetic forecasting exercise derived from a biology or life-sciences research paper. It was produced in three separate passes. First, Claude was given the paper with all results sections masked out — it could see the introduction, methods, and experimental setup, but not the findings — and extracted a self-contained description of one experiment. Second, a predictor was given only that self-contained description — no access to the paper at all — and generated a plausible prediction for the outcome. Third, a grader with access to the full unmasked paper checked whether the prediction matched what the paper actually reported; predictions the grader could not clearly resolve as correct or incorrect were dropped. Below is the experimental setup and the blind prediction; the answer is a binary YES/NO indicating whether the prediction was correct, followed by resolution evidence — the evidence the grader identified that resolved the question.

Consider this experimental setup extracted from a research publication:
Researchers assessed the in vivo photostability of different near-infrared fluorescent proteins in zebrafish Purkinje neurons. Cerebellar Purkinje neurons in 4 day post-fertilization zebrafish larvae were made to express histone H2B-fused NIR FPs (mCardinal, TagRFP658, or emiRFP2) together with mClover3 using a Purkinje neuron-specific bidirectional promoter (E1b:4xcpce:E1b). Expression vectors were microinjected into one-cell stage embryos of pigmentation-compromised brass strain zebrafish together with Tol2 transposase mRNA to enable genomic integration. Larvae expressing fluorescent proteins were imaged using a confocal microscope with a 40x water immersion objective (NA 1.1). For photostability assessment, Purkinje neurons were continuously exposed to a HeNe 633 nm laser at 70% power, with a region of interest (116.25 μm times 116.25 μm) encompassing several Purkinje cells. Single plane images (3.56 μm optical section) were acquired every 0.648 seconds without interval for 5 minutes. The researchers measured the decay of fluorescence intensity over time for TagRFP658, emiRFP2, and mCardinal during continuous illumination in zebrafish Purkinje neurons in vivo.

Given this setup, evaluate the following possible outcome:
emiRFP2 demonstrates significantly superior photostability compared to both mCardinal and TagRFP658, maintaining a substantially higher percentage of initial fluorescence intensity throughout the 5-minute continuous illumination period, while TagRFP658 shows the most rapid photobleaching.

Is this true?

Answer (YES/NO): NO